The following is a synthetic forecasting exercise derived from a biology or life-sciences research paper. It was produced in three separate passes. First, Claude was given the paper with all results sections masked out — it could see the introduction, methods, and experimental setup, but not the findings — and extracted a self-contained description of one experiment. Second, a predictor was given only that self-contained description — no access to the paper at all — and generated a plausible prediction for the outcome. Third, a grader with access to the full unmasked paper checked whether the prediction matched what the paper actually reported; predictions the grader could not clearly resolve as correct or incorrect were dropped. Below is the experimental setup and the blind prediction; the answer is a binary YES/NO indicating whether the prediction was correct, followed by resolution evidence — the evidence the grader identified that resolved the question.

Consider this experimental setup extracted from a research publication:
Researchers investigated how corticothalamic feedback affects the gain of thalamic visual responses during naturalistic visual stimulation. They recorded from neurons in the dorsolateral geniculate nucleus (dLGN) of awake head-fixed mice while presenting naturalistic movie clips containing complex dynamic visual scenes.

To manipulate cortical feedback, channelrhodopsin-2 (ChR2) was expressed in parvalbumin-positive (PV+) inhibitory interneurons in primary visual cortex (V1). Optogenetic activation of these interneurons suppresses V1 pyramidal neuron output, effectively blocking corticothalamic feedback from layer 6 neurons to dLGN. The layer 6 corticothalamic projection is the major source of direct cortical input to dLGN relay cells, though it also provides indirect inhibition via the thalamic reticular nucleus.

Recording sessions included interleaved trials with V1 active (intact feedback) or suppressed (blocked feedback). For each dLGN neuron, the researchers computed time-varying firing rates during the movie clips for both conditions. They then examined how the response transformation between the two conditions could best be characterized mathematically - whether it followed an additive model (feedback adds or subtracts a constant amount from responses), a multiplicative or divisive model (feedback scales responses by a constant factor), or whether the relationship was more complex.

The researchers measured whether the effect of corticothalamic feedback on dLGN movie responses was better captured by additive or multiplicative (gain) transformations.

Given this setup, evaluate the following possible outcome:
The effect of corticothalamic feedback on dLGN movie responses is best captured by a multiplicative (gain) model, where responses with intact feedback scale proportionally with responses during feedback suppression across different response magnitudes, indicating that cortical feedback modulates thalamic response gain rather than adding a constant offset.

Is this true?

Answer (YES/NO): YES